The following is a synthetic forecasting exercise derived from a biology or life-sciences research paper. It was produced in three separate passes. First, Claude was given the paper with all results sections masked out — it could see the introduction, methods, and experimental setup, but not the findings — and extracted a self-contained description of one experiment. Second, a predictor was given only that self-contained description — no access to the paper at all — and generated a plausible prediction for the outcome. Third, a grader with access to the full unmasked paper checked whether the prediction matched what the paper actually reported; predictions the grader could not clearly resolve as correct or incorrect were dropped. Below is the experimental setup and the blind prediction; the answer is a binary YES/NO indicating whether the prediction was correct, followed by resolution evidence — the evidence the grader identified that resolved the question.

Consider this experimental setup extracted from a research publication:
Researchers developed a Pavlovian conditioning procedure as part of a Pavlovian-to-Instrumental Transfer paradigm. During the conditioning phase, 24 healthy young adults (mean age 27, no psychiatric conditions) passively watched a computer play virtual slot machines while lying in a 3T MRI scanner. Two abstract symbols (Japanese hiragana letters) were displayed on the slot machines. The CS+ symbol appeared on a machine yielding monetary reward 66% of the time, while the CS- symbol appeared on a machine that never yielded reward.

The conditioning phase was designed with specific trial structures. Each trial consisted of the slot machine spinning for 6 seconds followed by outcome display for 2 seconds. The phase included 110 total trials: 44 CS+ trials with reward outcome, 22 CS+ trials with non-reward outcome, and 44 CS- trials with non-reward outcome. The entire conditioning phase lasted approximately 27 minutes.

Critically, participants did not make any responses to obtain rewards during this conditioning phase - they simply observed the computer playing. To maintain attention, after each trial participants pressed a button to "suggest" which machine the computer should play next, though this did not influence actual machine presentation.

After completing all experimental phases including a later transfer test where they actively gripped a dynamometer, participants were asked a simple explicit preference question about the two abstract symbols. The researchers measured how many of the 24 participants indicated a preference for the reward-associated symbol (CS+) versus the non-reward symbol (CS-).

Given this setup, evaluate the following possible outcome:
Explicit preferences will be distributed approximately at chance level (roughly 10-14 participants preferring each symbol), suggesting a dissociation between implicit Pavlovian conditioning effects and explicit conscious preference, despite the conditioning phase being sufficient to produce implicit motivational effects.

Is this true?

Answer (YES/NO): NO